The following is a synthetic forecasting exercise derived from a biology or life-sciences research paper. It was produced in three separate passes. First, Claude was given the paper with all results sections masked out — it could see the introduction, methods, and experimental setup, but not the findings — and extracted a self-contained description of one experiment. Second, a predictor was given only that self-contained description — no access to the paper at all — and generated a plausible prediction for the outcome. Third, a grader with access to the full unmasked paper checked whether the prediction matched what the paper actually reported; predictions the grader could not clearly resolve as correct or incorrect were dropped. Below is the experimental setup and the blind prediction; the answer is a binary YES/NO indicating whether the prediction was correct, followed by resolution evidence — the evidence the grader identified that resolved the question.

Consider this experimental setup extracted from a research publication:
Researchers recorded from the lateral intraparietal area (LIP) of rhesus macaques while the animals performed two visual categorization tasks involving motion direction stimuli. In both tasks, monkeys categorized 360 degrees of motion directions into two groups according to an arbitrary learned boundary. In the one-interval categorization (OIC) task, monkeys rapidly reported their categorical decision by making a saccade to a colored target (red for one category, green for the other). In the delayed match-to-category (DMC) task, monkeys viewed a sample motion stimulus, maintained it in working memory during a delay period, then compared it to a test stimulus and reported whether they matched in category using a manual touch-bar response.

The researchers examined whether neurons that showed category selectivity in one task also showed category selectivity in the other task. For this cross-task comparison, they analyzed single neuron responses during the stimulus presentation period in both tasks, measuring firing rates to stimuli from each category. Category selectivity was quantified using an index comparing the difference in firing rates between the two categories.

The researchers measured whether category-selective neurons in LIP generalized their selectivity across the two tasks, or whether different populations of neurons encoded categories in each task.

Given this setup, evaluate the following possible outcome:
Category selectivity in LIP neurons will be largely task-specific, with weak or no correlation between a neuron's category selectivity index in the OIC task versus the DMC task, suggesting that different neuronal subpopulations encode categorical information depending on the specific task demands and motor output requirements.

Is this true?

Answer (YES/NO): NO